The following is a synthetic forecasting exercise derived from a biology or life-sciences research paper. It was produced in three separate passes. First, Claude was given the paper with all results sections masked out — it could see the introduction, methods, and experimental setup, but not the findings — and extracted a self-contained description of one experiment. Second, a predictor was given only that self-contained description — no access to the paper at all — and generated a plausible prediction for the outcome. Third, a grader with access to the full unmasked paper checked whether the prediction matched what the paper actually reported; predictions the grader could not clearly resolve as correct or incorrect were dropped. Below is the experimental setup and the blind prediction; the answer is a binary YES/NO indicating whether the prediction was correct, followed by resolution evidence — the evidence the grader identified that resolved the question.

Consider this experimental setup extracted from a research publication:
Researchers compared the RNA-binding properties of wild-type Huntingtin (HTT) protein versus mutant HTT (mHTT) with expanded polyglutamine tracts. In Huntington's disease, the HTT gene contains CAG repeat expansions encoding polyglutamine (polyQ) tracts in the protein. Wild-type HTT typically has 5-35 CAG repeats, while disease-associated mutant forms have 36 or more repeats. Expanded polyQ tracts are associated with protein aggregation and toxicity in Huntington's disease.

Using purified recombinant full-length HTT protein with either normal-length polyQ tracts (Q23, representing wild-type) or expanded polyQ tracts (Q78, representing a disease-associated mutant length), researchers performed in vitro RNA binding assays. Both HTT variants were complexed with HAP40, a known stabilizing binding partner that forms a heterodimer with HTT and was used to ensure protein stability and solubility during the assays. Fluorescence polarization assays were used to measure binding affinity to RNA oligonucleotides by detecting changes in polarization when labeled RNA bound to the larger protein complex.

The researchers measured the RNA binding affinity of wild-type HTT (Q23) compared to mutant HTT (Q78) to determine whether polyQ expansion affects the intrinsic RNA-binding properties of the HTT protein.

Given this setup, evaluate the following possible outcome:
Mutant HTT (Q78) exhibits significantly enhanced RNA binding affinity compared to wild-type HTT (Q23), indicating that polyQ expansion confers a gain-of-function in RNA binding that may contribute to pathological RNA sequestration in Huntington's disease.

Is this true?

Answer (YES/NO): NO